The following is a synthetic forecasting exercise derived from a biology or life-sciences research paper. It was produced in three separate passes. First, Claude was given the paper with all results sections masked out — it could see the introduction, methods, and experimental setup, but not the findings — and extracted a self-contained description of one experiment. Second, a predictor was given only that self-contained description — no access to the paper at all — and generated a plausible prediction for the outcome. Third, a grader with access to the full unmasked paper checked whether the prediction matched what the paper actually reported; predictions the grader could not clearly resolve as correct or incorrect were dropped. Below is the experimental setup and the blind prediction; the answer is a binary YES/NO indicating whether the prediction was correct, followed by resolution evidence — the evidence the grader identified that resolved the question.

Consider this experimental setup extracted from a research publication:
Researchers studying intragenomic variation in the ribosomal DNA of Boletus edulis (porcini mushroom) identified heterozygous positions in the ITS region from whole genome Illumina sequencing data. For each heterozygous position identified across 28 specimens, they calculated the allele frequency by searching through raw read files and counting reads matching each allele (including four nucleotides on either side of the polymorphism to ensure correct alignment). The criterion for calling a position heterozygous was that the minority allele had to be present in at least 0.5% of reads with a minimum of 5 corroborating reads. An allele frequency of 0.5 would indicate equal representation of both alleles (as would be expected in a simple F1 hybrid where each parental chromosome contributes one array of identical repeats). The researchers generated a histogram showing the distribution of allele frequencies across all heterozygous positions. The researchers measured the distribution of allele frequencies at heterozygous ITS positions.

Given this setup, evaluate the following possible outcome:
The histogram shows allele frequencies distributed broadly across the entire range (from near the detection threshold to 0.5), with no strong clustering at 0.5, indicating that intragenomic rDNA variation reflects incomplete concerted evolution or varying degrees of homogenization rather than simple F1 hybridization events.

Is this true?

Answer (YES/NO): YES